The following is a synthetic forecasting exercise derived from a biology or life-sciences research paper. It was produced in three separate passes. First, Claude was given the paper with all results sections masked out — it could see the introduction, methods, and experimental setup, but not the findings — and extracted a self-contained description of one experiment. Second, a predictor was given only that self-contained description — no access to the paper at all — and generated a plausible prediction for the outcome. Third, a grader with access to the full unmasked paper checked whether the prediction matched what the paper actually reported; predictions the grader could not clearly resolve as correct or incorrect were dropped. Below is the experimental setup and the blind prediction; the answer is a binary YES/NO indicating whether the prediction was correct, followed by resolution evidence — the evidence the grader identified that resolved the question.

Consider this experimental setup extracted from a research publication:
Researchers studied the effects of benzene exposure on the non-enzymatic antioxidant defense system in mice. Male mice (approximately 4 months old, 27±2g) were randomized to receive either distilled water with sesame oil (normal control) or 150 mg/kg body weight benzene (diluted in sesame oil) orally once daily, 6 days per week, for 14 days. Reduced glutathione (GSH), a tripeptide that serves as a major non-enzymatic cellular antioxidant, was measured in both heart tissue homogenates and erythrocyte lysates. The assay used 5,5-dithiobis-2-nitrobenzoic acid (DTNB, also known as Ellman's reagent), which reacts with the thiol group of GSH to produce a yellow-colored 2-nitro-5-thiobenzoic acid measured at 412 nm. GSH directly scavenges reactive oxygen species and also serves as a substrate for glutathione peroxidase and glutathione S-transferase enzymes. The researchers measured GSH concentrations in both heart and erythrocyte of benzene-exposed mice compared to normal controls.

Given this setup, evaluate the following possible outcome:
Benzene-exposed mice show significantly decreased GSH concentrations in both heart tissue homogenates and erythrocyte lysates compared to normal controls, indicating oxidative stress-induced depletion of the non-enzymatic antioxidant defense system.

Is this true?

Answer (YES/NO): YES